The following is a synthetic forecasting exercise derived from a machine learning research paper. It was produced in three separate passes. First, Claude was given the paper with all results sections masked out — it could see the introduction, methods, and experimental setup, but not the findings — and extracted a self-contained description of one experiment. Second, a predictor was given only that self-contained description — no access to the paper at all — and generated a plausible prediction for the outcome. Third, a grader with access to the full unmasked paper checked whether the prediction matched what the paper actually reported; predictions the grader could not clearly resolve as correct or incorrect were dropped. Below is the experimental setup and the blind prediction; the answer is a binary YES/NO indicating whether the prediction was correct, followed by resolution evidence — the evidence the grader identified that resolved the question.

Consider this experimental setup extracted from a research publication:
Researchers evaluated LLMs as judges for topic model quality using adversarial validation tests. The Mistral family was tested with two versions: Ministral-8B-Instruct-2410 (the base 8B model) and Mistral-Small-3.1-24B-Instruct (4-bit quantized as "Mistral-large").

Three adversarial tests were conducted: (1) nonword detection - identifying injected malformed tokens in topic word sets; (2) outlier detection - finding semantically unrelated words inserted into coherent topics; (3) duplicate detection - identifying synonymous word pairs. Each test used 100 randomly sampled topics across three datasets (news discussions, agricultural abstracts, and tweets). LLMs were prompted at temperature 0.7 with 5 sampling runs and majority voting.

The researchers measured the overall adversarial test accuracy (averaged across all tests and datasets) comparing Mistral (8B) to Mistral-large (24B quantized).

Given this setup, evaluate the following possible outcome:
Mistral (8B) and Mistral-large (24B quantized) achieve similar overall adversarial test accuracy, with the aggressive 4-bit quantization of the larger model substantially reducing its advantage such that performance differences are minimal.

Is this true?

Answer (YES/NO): NO